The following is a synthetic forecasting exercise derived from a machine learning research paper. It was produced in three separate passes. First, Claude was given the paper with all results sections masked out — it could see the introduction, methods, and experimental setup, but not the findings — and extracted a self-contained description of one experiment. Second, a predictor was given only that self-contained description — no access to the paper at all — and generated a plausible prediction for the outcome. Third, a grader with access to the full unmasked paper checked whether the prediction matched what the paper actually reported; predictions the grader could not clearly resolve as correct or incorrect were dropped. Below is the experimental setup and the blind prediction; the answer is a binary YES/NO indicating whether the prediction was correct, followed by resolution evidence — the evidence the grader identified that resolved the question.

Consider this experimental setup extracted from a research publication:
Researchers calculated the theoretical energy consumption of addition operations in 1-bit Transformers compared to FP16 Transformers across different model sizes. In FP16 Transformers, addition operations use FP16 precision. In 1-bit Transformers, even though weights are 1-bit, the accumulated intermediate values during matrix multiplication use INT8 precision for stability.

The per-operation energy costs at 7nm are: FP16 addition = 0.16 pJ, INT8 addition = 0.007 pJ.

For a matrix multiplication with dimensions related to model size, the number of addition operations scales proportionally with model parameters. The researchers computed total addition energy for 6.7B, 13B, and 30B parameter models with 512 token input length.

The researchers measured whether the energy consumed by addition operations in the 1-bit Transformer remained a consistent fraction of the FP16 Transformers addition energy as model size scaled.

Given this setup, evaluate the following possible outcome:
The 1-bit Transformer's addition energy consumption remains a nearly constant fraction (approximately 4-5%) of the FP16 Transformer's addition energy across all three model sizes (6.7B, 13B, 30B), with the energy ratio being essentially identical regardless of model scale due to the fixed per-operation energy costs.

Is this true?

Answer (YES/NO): NO